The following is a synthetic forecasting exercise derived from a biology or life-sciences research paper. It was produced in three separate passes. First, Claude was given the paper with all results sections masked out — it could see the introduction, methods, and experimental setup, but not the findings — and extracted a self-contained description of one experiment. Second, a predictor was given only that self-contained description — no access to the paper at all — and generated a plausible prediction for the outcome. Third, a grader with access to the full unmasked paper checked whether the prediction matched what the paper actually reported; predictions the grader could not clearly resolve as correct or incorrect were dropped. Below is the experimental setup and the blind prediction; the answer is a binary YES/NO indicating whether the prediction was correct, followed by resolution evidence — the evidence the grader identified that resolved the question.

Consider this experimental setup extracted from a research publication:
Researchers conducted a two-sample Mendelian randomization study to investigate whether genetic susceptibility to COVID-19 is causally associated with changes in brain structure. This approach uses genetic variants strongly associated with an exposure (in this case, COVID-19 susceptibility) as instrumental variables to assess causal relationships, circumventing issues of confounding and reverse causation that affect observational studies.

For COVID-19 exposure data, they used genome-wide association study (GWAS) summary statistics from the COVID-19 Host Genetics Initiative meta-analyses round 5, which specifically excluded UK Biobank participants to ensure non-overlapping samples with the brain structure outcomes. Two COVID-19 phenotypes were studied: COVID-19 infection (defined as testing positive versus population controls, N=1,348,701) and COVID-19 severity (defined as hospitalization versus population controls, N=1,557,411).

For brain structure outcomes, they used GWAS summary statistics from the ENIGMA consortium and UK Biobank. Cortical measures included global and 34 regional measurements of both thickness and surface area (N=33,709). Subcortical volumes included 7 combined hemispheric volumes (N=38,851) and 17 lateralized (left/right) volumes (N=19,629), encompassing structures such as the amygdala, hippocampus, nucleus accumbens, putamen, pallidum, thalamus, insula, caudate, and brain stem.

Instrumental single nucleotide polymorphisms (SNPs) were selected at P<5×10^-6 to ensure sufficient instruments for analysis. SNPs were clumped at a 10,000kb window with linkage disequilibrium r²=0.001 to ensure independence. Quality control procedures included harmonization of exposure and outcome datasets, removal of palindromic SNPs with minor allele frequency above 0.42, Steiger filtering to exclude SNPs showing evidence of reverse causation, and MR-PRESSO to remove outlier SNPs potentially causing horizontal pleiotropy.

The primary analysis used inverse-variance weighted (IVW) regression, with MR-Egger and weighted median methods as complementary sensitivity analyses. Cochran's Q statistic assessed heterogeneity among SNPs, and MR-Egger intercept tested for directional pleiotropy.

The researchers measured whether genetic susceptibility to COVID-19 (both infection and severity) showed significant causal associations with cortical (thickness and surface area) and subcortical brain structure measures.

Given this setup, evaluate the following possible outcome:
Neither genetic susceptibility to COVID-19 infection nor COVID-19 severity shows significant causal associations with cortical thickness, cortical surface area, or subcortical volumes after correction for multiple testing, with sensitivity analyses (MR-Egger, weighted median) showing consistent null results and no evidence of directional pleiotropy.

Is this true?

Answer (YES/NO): YES